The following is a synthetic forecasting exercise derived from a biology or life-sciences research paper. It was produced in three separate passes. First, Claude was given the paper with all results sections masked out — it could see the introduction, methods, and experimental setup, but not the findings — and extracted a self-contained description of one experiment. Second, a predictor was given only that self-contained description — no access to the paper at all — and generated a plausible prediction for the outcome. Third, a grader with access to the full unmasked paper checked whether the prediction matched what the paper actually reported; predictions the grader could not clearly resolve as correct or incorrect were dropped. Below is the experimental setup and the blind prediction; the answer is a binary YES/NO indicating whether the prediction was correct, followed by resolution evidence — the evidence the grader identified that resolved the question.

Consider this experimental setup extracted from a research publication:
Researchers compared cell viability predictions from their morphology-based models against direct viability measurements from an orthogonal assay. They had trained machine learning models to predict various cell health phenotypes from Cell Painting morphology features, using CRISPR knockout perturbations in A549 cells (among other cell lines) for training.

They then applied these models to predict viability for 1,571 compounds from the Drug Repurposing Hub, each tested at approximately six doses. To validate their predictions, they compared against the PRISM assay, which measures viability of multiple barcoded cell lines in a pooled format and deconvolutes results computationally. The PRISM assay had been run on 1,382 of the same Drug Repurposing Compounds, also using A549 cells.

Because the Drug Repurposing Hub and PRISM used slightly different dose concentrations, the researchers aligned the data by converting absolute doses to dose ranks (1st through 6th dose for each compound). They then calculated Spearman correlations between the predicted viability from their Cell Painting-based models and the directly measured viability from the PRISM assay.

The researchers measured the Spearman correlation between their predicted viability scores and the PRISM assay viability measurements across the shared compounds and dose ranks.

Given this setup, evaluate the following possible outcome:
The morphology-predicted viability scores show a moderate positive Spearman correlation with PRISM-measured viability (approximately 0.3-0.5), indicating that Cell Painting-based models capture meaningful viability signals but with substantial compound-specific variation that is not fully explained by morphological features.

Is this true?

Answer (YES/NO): YES